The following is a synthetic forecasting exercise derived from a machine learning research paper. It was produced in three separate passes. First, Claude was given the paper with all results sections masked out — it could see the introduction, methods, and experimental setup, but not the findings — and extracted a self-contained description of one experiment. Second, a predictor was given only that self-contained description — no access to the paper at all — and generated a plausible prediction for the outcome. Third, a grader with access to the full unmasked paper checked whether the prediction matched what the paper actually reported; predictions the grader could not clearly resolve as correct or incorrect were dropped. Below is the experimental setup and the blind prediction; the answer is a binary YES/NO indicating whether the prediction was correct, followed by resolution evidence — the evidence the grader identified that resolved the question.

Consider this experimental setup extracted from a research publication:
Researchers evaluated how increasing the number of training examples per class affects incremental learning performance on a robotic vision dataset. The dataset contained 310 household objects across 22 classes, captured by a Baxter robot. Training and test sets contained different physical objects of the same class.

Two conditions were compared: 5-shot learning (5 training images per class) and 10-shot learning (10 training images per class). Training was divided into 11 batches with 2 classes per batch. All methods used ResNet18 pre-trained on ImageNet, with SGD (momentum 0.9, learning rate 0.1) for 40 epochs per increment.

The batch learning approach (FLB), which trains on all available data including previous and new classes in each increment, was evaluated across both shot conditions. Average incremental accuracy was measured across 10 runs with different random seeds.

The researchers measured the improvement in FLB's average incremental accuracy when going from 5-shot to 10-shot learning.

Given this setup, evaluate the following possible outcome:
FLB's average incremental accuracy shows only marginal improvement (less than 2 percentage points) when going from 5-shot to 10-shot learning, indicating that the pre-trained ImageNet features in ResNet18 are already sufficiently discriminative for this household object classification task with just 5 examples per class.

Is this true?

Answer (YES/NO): NO